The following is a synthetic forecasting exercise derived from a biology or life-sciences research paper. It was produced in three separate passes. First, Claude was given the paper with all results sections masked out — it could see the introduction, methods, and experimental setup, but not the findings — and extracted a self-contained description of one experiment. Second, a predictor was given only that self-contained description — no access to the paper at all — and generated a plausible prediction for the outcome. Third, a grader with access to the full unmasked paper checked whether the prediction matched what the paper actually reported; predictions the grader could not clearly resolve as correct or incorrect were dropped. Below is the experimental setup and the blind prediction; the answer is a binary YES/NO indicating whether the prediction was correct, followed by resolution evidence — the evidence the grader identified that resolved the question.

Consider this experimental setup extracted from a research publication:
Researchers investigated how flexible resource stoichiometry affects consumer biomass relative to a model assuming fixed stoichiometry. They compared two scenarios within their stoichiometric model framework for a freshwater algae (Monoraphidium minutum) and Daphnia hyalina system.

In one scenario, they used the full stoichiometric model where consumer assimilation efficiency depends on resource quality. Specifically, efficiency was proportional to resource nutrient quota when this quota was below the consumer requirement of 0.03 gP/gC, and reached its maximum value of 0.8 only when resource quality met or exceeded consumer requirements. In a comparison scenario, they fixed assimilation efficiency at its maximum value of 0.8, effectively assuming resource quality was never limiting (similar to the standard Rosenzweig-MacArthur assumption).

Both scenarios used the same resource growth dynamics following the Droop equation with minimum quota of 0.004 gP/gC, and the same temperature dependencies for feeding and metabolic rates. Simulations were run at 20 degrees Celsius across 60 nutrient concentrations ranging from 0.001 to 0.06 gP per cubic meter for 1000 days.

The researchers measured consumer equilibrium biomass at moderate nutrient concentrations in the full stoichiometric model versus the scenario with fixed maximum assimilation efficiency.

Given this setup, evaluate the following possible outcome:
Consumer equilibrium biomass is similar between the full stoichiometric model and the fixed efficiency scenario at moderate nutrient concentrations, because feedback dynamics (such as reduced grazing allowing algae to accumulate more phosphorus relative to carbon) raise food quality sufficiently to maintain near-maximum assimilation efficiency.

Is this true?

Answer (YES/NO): NO